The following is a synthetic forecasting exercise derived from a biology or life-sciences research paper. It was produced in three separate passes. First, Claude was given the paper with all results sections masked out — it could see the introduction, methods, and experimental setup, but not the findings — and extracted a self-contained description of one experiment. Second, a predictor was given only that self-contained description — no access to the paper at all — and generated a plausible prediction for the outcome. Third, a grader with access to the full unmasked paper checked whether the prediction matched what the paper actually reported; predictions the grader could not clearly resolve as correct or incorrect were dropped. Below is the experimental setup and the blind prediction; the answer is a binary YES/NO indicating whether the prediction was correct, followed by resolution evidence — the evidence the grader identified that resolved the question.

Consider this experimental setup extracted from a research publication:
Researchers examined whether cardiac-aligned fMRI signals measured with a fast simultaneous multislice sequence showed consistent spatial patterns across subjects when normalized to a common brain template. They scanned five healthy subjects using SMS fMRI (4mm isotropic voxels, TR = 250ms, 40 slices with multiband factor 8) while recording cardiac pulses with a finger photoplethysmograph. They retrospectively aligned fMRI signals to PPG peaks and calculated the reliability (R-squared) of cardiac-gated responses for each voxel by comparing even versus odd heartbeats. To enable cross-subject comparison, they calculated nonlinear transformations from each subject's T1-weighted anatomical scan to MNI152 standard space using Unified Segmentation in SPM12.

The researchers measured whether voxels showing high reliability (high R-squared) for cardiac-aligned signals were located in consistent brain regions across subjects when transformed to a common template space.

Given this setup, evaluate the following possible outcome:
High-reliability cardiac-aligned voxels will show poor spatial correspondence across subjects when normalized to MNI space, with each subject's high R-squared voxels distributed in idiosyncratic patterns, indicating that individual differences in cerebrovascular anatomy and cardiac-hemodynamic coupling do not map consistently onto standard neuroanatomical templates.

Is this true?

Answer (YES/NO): NO